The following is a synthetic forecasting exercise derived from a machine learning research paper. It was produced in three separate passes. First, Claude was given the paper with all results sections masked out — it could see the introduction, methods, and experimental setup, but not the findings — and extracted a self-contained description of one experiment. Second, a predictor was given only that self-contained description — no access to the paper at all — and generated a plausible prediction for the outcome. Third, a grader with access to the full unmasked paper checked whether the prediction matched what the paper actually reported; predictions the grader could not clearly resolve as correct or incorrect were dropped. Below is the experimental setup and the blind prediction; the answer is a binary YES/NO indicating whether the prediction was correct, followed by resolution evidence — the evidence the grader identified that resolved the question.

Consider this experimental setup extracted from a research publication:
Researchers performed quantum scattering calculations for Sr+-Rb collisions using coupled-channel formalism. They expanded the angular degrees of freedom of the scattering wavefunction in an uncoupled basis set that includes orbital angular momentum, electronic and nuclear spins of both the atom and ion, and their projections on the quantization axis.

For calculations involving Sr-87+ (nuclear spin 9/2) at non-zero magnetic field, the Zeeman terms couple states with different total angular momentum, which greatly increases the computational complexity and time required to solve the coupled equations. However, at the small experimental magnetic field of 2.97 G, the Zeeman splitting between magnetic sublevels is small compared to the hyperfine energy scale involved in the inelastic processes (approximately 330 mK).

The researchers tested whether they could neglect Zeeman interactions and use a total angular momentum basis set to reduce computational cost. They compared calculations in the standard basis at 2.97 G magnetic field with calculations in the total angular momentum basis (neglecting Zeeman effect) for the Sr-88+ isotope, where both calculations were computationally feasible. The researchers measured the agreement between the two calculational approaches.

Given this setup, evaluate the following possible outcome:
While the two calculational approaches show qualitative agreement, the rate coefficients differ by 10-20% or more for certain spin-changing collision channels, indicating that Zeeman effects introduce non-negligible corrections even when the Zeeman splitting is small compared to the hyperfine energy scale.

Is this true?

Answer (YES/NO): NO